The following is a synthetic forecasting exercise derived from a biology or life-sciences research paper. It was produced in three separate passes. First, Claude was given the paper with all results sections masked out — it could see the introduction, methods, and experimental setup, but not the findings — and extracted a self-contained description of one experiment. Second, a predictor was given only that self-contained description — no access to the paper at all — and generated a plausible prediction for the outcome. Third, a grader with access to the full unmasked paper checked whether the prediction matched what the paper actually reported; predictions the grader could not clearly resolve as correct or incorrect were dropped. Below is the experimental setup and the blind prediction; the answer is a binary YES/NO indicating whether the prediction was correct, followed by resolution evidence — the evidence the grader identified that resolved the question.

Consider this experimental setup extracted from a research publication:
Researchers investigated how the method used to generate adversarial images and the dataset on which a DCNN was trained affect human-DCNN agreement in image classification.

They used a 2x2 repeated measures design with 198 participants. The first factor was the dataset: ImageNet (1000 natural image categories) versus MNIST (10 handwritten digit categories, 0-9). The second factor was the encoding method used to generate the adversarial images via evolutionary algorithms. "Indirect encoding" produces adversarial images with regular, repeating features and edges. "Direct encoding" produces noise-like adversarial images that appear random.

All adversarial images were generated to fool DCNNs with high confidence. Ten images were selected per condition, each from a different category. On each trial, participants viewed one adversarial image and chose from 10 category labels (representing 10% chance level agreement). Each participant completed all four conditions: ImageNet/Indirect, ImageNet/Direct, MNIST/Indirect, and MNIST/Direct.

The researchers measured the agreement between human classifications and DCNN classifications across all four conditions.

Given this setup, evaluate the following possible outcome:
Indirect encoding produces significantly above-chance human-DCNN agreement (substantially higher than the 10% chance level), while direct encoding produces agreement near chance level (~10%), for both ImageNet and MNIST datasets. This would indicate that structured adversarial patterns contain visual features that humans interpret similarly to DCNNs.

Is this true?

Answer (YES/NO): NO